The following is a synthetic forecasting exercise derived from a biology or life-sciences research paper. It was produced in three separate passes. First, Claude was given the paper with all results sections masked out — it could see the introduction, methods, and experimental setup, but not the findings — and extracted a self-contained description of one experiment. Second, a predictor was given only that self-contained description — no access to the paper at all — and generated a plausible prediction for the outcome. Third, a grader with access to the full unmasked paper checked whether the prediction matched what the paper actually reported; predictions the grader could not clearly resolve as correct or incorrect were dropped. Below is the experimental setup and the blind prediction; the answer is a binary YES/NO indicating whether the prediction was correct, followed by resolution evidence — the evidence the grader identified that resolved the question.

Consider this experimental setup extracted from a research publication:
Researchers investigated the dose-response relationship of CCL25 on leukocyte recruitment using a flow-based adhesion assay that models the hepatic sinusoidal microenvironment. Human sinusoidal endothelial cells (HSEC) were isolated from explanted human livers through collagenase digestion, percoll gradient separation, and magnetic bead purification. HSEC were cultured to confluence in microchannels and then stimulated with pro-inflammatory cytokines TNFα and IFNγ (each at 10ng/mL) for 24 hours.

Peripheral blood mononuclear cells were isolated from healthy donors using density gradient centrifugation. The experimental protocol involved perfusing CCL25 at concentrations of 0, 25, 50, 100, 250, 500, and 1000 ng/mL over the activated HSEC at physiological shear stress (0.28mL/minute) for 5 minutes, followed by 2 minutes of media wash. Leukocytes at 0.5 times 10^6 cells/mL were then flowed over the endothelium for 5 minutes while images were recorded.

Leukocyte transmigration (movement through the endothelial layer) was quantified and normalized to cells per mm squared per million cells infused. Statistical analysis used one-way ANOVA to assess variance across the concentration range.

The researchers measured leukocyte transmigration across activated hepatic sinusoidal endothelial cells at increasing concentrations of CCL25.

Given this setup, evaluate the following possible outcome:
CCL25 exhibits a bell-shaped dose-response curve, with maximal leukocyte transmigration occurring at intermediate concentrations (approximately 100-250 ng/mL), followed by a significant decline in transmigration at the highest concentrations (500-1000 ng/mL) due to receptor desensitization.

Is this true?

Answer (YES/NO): NO